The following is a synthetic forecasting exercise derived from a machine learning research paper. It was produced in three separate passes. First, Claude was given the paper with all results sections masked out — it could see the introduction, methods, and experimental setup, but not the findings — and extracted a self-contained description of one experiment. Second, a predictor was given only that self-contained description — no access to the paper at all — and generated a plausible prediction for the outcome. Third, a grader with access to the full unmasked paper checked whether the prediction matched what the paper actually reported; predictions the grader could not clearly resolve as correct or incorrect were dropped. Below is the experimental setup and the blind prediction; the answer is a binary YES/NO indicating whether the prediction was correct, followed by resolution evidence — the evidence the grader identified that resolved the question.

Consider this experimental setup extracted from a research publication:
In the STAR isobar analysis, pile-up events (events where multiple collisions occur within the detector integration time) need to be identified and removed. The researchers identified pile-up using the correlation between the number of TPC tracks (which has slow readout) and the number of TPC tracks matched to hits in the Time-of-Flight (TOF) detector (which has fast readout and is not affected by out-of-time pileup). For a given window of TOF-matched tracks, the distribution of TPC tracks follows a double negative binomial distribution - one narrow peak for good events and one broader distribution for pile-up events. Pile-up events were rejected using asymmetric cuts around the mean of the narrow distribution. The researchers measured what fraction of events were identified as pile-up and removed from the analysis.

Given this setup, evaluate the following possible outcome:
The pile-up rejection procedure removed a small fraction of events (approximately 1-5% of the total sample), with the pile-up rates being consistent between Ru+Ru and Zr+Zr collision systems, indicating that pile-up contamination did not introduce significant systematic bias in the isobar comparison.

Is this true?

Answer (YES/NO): NO